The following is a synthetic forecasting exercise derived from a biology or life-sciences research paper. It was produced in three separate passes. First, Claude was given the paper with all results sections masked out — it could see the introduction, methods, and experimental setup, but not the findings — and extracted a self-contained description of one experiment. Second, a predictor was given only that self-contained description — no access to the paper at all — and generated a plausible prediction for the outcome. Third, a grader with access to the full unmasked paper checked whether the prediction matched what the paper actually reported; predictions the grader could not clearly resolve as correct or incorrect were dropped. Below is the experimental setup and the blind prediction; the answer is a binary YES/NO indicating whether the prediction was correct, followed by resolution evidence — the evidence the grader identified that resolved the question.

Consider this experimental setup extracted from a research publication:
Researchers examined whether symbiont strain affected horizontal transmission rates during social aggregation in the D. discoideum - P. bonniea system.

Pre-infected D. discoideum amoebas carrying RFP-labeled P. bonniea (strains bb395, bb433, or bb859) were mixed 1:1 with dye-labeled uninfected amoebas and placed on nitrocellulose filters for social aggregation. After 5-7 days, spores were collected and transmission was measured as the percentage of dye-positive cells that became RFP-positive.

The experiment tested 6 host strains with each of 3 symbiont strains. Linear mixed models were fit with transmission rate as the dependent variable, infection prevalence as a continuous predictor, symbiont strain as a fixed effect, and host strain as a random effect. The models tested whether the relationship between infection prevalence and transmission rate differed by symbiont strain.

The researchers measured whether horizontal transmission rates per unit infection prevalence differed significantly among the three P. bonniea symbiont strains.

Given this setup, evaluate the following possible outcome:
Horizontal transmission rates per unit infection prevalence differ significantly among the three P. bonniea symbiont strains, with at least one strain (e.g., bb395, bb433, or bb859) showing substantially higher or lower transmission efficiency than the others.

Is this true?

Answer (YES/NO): YES